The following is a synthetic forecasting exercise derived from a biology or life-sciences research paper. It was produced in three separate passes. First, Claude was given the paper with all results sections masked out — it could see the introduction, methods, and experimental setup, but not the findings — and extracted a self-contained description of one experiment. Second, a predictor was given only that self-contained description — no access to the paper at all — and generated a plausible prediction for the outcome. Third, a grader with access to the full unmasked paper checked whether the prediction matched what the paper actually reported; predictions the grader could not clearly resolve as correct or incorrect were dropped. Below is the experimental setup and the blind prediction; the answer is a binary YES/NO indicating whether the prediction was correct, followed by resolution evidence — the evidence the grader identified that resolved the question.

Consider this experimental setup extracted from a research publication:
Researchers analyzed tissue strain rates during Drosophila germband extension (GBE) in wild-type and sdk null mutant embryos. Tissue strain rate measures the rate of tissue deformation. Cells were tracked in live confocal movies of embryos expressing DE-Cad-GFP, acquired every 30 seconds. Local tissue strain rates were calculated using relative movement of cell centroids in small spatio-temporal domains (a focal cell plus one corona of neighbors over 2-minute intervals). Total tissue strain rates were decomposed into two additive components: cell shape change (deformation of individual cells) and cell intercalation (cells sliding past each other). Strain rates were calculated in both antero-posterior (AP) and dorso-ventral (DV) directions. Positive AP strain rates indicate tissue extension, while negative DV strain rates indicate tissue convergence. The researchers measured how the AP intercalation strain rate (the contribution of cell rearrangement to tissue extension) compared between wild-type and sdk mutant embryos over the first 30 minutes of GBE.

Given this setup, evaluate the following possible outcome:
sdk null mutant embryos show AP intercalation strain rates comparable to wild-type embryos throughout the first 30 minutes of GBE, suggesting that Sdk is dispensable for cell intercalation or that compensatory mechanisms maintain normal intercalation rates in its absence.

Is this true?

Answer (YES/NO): NO